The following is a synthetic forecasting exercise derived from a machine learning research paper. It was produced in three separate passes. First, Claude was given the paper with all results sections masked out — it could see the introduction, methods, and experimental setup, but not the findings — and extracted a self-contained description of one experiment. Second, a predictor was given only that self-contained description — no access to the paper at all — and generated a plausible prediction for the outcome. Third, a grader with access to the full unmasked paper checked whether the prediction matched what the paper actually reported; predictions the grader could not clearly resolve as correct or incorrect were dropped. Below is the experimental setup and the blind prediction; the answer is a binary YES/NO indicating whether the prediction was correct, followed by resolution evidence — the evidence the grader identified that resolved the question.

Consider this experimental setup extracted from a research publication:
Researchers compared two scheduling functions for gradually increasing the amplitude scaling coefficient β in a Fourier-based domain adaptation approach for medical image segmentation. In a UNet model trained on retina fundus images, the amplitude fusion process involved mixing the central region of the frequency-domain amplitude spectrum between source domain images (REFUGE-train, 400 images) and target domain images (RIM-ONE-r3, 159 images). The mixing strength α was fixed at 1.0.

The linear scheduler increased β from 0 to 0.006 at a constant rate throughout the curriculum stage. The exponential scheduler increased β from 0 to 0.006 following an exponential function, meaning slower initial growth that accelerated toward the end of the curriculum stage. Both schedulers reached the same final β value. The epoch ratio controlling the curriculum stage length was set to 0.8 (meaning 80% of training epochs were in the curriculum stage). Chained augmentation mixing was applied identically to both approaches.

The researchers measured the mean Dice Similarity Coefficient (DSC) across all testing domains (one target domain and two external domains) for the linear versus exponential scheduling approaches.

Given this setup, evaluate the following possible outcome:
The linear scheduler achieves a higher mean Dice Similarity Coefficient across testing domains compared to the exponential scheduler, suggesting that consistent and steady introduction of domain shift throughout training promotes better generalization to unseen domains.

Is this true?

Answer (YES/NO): NO